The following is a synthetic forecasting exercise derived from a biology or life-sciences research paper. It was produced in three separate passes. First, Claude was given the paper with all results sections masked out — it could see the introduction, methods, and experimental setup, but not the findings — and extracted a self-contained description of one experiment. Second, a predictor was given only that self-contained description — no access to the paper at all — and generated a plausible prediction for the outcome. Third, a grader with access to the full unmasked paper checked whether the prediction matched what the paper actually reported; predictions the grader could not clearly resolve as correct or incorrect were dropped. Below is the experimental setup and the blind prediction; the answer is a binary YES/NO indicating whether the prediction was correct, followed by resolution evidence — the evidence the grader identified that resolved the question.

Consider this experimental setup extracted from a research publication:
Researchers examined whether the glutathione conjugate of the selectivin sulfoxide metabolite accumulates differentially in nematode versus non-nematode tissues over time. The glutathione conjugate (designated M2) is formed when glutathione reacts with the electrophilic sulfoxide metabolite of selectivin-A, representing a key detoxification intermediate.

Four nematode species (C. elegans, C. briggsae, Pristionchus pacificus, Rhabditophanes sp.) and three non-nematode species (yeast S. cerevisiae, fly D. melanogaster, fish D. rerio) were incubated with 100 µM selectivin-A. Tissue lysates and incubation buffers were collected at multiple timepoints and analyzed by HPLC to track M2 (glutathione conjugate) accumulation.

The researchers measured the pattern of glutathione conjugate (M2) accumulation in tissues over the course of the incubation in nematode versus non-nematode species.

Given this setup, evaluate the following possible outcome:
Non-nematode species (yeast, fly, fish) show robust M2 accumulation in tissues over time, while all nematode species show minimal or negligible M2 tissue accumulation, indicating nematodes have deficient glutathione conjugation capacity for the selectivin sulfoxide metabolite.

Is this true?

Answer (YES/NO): NO